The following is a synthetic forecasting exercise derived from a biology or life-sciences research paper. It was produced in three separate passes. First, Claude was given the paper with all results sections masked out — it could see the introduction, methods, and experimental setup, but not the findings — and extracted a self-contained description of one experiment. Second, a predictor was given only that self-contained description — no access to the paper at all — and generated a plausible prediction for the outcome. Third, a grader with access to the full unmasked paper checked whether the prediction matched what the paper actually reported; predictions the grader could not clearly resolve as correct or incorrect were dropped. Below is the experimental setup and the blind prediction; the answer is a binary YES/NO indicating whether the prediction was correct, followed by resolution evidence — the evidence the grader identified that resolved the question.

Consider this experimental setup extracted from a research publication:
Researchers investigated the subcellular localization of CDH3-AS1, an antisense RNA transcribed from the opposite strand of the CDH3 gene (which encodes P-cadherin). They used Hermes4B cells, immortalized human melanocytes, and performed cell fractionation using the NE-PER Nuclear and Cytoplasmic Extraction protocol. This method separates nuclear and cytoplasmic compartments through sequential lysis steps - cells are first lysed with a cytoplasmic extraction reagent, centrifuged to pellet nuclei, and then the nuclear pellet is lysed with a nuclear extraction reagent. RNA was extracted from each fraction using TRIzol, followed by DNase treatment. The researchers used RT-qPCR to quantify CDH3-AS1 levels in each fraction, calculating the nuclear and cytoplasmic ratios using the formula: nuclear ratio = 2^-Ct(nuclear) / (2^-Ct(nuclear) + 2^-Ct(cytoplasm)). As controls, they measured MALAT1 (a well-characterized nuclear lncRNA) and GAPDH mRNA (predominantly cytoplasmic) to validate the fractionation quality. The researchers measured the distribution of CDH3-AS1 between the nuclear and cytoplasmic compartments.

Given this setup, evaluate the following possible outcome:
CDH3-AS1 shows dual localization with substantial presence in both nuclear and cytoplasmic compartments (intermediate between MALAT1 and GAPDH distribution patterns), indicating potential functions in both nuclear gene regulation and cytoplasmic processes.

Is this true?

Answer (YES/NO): NO